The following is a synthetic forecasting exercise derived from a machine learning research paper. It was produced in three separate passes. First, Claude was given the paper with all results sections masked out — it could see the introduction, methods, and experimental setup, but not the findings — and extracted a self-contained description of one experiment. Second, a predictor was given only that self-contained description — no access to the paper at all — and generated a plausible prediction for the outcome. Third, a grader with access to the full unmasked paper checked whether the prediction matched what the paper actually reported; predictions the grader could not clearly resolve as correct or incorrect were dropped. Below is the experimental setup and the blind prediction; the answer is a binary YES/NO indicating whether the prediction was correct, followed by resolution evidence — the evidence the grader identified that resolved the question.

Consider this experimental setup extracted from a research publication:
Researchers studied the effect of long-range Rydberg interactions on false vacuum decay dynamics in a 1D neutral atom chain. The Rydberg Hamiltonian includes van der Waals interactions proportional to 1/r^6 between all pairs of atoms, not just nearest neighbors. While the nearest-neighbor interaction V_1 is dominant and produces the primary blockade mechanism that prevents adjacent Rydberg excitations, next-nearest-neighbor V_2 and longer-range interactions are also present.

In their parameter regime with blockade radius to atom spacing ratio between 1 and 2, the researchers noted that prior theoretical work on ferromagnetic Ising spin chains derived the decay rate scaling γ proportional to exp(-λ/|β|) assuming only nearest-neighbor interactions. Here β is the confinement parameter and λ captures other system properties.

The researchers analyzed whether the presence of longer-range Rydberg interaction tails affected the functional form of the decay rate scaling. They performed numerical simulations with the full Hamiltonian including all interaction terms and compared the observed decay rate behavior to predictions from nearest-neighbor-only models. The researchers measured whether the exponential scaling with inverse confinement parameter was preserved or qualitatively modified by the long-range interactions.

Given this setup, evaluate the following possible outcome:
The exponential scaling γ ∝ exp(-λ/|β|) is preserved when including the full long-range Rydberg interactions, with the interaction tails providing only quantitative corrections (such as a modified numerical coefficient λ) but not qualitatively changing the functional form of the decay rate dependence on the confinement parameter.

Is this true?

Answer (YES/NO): YES